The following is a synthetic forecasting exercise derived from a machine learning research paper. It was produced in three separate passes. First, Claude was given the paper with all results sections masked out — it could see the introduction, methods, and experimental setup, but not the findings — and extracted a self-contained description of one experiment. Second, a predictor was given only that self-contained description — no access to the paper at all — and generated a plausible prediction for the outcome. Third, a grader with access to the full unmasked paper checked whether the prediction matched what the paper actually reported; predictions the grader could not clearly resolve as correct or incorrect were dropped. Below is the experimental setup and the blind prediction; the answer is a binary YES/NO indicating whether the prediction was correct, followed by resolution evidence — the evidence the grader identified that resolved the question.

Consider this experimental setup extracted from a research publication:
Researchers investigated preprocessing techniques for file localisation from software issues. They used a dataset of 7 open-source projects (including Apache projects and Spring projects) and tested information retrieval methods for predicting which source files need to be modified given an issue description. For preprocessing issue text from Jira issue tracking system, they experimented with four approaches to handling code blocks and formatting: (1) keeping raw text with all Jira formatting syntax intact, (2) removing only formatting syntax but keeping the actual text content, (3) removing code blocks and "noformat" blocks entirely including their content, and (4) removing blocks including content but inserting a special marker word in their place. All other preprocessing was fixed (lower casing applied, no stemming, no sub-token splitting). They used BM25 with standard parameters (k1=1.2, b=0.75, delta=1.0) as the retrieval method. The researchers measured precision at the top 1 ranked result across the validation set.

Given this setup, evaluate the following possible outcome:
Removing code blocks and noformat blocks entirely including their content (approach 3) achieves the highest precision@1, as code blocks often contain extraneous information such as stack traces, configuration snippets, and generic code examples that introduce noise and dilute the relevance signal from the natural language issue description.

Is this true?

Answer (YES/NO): NO